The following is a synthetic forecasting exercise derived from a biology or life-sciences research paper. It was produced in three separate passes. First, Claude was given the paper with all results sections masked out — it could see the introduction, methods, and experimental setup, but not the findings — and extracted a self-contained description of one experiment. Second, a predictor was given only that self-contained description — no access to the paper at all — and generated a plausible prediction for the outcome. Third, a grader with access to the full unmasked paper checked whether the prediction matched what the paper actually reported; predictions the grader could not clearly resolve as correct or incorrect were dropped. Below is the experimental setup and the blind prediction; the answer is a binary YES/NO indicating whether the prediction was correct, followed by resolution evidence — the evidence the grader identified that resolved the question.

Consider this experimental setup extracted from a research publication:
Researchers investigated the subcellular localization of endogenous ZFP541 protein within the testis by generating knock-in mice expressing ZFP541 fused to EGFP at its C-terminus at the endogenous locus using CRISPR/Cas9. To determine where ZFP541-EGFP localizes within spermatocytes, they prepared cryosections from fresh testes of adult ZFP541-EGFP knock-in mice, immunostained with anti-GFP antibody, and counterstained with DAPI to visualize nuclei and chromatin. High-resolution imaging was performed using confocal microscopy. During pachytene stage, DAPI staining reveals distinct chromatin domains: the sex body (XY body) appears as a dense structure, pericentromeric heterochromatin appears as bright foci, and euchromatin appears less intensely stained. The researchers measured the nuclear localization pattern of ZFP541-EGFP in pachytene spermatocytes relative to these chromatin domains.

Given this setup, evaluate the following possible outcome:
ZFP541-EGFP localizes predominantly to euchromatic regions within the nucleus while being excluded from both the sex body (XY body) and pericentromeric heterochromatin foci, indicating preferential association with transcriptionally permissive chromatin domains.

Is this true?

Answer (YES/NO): NO